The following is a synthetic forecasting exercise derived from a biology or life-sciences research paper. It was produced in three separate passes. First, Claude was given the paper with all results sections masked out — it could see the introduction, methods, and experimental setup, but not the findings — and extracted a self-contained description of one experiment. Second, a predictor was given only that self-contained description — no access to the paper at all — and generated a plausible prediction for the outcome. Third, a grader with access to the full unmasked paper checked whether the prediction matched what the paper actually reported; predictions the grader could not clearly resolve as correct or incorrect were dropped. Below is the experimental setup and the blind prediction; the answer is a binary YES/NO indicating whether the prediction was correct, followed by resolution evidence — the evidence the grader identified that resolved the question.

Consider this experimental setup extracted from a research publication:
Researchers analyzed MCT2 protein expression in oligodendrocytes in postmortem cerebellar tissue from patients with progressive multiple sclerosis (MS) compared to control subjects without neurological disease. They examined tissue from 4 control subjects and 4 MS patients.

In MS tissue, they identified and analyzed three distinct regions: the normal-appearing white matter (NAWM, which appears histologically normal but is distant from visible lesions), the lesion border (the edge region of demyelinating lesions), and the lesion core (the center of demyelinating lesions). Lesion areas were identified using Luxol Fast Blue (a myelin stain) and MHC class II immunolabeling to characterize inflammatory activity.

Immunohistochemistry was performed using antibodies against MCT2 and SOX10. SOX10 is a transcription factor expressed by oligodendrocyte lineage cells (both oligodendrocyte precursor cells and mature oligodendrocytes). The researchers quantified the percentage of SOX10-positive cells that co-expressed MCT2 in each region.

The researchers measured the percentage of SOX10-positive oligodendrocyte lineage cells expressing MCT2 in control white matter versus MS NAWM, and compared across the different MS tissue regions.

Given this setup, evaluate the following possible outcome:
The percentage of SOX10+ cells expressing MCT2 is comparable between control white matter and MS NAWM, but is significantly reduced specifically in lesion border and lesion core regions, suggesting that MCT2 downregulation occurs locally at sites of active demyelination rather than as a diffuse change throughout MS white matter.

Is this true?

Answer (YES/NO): NO